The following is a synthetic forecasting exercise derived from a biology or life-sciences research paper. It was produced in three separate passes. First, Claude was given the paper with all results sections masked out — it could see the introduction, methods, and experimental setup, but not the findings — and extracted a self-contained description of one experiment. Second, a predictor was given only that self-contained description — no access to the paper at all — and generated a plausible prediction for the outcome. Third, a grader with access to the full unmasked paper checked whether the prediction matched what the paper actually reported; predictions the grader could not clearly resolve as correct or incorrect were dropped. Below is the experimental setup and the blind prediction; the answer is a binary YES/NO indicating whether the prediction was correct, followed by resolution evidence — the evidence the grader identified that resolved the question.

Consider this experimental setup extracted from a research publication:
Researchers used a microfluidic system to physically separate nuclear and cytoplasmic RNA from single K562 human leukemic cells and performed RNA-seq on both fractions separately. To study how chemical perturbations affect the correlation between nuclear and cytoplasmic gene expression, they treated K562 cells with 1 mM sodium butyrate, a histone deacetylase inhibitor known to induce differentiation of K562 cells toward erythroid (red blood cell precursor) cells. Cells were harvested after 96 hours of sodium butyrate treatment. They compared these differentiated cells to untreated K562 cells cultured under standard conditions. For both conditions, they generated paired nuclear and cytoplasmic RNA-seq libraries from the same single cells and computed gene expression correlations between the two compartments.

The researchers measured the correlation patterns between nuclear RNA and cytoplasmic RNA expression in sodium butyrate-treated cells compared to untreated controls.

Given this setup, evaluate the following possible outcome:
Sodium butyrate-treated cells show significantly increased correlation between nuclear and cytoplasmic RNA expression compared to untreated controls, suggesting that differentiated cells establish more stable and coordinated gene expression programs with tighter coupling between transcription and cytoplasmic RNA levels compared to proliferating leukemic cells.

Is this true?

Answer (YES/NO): NO